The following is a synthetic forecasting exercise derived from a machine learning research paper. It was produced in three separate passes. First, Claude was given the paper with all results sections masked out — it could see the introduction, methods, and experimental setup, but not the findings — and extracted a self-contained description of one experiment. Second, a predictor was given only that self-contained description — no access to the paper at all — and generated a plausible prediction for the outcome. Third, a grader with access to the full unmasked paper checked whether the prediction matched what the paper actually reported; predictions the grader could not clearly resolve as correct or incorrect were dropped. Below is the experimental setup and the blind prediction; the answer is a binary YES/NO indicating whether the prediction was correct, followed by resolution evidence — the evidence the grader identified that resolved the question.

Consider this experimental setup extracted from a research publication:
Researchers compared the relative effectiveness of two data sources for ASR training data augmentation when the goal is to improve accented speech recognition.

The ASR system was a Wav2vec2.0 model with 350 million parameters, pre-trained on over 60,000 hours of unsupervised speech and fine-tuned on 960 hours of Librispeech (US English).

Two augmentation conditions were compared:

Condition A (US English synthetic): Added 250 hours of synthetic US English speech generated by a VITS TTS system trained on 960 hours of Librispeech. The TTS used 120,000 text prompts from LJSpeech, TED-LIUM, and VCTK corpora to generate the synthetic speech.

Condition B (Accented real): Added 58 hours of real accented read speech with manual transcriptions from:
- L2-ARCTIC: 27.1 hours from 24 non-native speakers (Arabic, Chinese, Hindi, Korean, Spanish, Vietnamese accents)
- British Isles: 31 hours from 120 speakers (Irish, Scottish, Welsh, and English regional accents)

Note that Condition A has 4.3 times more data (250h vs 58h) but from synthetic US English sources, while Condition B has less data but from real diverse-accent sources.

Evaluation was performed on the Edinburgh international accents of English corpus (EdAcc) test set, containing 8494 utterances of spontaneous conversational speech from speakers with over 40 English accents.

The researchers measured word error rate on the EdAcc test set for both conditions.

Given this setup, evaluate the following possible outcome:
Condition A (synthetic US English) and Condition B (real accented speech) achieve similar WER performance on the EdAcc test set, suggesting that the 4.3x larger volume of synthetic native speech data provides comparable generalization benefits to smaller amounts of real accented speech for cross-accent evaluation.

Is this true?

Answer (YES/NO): NO